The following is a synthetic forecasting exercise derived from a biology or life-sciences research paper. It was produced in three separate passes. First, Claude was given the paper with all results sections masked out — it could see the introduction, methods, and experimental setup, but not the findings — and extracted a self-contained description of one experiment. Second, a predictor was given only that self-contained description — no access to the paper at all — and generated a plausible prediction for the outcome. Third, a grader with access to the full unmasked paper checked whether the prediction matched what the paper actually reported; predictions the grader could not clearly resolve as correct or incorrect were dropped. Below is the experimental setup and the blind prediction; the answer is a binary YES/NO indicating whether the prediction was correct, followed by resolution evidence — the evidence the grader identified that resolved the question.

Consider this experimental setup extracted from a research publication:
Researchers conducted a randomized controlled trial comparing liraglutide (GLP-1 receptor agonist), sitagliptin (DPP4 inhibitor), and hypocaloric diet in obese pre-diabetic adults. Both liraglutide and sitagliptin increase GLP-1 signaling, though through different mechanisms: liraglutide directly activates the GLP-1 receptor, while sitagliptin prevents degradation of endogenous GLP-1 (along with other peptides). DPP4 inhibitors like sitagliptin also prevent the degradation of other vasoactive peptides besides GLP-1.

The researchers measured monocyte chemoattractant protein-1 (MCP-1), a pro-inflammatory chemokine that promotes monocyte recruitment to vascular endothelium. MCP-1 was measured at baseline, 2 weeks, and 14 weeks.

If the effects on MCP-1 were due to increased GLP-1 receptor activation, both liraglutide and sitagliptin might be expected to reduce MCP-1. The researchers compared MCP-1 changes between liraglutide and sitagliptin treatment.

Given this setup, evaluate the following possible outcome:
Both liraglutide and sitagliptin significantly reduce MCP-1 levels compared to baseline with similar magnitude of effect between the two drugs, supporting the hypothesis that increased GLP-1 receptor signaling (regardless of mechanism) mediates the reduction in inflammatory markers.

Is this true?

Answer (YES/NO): NO